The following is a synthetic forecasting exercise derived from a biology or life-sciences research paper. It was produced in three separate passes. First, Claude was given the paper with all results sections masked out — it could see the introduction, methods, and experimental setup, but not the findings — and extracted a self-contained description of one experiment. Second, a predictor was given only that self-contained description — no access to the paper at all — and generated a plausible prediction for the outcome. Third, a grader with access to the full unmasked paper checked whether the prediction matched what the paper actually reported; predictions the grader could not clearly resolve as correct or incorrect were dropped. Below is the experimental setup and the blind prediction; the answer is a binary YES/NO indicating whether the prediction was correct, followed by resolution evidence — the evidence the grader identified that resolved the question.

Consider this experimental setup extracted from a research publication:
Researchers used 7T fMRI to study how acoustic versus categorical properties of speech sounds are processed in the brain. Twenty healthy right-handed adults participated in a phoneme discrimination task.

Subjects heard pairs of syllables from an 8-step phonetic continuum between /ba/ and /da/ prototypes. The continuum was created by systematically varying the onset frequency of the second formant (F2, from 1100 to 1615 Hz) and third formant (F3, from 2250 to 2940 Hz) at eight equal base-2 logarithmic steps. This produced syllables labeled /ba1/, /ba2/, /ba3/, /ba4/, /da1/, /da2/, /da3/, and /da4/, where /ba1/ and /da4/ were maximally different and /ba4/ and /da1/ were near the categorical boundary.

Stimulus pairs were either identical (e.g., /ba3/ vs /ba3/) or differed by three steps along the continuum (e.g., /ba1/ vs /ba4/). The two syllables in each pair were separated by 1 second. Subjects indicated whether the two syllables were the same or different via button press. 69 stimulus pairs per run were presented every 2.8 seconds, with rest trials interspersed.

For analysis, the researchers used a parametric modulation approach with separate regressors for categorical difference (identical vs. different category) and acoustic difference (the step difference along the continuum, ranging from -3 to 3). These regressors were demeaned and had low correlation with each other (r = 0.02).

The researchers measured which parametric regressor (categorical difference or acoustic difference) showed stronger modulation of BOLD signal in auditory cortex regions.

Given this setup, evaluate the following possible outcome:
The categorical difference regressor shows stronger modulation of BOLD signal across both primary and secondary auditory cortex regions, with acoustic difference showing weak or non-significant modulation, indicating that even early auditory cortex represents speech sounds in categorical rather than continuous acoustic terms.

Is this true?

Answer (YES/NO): NO